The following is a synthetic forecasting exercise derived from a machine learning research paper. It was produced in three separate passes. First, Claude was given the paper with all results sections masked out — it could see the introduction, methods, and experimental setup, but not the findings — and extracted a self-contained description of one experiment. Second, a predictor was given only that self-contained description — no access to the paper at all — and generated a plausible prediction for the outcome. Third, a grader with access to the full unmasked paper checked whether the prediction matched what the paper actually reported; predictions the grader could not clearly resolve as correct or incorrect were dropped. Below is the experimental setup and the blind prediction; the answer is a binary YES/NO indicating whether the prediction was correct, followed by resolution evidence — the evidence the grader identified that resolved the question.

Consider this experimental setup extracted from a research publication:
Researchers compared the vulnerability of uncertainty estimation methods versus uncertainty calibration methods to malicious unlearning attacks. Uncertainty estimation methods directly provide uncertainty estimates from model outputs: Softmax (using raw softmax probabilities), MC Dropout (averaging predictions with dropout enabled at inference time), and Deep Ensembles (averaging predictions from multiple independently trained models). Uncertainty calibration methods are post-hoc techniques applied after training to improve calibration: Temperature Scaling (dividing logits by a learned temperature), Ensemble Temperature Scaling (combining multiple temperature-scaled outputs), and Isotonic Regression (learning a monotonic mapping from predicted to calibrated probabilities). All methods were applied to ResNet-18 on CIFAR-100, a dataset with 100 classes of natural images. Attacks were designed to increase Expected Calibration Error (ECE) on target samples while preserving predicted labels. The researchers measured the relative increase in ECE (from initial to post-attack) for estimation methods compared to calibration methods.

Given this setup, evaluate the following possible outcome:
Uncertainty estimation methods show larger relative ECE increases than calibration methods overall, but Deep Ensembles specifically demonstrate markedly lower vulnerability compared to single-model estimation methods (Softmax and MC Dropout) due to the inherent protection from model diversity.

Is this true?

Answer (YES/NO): NO